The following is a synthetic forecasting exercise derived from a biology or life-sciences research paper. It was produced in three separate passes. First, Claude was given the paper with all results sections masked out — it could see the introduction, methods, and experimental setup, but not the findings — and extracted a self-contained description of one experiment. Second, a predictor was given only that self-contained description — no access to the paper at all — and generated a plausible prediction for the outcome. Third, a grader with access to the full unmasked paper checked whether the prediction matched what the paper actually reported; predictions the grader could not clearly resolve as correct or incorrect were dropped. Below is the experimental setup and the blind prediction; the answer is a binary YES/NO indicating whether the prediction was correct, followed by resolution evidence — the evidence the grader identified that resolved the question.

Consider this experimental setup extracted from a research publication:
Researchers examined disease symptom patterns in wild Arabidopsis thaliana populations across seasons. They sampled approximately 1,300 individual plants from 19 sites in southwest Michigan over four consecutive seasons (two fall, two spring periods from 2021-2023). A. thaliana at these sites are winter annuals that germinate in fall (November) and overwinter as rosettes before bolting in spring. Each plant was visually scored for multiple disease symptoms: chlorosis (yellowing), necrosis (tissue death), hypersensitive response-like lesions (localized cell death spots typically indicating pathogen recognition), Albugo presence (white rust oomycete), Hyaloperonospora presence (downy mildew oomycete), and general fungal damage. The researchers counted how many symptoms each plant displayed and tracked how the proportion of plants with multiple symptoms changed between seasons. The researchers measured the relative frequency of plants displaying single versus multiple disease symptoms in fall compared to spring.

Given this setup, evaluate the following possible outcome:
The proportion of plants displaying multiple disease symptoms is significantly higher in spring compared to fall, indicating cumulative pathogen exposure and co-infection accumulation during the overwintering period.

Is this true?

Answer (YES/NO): YES